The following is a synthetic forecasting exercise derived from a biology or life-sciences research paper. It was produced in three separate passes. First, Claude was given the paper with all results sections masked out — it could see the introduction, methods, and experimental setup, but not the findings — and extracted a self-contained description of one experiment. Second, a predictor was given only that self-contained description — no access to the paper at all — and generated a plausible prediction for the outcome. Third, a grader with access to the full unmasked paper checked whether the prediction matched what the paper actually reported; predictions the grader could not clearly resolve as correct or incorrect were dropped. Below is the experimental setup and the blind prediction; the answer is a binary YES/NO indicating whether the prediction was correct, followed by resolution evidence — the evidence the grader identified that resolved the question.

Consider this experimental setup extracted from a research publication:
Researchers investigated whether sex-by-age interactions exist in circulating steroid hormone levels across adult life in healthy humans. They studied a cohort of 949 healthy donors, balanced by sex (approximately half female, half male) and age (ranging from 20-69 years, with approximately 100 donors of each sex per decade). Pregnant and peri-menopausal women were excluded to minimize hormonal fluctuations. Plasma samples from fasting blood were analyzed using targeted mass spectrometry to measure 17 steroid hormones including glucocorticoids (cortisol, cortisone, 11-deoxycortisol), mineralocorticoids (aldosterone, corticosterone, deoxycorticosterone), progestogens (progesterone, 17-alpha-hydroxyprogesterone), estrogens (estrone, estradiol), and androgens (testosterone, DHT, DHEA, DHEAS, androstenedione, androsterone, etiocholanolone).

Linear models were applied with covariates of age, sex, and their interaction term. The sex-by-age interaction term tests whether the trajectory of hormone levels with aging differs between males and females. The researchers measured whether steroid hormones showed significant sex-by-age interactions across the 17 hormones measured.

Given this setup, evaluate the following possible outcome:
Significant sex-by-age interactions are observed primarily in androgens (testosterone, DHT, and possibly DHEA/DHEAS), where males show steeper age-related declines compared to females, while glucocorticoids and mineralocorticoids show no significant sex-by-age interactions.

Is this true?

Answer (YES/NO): NO